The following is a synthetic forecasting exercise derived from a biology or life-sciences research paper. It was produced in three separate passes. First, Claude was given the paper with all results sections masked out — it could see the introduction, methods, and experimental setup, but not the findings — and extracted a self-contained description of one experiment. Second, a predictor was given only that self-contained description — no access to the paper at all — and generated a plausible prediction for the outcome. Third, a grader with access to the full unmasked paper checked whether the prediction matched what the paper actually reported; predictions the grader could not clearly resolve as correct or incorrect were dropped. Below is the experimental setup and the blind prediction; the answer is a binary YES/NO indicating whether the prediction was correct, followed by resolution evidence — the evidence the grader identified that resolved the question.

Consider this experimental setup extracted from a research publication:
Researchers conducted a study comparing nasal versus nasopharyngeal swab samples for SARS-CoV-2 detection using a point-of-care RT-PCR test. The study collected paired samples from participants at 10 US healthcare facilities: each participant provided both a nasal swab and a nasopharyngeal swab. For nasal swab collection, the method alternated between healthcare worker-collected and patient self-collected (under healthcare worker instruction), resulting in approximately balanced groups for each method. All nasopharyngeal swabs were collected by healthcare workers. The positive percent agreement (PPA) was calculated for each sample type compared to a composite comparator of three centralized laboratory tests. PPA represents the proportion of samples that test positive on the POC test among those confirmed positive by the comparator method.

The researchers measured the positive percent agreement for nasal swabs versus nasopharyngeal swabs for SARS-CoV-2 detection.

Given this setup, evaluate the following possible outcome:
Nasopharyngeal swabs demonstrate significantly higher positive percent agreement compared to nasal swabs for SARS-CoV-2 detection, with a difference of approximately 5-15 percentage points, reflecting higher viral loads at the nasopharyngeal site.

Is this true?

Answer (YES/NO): NO